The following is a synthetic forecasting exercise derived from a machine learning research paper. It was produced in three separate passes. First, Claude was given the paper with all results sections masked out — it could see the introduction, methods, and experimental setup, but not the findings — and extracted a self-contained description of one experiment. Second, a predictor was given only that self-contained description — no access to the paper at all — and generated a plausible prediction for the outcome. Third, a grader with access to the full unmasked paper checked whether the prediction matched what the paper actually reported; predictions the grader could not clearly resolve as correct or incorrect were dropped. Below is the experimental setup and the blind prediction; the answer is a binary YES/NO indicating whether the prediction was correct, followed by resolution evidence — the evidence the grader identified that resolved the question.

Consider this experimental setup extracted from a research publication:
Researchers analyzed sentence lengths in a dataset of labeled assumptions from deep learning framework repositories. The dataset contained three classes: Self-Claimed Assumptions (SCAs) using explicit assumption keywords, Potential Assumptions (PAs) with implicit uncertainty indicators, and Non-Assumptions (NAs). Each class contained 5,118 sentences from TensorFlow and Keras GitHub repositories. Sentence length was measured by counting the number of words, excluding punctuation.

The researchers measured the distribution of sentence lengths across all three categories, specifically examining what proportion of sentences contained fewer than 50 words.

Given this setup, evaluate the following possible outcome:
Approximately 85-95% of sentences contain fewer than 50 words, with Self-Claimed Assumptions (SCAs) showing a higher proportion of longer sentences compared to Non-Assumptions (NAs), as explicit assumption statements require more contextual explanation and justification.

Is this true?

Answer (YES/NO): NO